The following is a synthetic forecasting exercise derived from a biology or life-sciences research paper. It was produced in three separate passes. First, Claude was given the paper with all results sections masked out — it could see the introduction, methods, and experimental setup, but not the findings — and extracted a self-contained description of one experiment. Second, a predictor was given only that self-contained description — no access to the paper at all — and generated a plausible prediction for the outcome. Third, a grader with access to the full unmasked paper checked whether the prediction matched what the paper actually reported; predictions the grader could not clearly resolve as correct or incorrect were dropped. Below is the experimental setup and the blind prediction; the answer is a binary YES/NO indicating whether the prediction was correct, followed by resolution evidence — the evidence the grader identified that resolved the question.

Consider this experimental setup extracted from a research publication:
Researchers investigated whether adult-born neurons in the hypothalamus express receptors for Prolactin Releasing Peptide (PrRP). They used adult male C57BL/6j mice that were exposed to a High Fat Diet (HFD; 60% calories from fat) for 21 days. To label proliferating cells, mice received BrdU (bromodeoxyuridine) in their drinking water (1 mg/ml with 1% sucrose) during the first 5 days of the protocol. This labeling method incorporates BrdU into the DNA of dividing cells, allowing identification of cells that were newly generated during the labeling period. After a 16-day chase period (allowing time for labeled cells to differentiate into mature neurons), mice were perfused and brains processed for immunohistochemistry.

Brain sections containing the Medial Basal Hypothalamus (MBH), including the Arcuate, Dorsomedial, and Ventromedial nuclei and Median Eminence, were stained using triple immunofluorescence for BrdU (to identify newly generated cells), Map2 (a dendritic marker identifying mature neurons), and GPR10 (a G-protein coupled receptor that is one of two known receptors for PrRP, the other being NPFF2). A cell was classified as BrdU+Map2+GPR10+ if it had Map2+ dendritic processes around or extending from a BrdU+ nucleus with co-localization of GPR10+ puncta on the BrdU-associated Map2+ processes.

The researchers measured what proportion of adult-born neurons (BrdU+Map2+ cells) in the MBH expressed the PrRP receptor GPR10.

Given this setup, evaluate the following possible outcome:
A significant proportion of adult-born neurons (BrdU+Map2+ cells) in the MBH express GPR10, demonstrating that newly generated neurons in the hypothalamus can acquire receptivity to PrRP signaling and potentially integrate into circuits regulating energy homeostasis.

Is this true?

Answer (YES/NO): YES